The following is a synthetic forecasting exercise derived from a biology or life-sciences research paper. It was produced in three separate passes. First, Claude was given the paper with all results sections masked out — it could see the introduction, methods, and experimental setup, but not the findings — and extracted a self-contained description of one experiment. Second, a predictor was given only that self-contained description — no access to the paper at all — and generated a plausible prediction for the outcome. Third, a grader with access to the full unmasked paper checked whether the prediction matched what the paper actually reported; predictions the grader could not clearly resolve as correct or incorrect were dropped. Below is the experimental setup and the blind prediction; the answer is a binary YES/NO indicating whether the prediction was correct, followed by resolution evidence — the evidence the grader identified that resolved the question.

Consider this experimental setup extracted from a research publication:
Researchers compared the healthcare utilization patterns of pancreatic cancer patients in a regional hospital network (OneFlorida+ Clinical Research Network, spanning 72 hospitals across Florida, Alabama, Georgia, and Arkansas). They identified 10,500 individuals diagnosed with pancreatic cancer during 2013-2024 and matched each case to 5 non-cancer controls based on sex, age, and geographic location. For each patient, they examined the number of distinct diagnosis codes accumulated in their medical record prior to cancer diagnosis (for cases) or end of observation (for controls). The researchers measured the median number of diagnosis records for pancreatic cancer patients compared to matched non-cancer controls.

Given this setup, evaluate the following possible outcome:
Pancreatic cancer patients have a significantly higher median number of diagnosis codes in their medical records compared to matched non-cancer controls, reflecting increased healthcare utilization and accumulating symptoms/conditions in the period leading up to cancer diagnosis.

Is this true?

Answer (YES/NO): YES